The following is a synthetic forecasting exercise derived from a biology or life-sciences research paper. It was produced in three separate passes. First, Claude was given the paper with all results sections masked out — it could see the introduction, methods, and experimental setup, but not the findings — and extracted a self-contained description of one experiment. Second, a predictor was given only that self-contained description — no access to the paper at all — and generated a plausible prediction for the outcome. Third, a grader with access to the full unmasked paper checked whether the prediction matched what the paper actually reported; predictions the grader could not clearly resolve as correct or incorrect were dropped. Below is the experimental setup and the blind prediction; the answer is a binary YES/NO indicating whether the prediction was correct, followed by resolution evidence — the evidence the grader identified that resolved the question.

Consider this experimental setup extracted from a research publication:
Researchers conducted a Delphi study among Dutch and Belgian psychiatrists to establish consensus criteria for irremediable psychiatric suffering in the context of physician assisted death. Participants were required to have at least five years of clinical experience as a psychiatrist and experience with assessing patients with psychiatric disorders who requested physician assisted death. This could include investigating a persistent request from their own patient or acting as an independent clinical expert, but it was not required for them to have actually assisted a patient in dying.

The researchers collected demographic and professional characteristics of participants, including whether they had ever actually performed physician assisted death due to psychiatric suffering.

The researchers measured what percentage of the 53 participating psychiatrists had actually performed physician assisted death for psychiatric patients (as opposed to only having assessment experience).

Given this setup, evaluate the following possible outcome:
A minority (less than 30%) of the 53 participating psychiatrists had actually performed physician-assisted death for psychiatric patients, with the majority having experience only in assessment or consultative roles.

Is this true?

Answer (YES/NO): YES